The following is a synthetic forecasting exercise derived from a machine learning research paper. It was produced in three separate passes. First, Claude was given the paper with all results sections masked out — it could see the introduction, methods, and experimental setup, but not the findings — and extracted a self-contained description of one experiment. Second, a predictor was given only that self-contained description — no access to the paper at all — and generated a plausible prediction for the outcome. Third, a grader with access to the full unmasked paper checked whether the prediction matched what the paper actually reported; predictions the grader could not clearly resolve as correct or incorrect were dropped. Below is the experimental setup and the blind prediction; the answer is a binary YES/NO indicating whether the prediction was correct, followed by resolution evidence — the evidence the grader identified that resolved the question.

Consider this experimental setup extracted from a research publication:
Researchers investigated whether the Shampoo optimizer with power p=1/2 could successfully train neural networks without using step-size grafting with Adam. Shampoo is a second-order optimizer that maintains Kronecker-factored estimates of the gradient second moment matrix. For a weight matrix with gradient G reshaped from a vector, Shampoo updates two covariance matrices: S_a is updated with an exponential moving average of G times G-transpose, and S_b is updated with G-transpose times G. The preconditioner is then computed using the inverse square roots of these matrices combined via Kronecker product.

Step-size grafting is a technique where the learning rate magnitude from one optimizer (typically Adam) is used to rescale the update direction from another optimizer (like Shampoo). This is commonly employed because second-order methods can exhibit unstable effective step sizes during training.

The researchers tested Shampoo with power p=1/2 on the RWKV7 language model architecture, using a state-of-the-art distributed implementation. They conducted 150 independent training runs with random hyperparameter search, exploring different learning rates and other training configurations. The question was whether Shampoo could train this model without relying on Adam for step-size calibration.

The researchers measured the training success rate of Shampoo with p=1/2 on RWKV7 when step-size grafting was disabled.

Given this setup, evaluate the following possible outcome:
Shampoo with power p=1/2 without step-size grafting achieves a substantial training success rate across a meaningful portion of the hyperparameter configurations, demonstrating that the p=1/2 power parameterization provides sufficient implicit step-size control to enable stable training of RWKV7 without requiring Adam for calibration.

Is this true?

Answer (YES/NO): NO